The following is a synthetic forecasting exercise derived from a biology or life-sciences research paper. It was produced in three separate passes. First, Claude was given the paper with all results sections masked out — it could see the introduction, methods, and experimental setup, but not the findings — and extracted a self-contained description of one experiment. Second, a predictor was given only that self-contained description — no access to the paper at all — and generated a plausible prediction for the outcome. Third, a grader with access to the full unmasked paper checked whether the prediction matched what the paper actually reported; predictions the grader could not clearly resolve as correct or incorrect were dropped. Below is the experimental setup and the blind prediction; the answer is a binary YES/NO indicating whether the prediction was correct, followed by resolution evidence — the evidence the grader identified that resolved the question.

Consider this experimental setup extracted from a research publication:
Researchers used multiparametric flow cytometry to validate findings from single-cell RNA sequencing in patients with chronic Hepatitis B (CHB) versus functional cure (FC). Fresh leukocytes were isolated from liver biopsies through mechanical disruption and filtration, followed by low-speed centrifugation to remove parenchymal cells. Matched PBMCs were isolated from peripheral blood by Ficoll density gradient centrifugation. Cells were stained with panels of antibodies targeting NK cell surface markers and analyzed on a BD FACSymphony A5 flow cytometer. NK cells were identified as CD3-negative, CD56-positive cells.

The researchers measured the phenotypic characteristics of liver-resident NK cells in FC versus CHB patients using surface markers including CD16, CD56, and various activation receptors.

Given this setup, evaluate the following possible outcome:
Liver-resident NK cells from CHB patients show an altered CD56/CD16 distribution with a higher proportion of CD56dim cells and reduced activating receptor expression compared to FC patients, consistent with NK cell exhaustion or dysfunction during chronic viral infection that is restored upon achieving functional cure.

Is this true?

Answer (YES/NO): NO